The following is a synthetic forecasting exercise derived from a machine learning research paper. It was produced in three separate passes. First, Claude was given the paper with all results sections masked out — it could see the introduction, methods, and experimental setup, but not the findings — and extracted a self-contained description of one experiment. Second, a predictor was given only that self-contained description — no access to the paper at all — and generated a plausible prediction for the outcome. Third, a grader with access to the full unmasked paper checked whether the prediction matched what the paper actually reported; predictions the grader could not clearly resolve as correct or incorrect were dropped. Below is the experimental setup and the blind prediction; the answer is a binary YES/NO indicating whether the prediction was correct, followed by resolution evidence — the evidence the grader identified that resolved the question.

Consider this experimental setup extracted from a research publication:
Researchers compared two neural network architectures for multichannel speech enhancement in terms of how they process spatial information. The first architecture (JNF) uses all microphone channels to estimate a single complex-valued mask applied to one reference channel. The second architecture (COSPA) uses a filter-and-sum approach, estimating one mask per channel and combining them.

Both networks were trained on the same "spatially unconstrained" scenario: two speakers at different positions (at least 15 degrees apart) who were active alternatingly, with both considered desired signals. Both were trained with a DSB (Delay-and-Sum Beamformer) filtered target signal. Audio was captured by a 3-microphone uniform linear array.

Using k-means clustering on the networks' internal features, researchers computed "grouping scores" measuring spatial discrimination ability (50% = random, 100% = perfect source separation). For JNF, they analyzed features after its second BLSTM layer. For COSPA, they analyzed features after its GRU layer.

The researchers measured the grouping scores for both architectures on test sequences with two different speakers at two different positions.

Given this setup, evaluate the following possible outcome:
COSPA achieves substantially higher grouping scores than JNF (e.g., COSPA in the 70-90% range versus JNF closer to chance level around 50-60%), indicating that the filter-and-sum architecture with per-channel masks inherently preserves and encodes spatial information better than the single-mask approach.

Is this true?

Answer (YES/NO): NO